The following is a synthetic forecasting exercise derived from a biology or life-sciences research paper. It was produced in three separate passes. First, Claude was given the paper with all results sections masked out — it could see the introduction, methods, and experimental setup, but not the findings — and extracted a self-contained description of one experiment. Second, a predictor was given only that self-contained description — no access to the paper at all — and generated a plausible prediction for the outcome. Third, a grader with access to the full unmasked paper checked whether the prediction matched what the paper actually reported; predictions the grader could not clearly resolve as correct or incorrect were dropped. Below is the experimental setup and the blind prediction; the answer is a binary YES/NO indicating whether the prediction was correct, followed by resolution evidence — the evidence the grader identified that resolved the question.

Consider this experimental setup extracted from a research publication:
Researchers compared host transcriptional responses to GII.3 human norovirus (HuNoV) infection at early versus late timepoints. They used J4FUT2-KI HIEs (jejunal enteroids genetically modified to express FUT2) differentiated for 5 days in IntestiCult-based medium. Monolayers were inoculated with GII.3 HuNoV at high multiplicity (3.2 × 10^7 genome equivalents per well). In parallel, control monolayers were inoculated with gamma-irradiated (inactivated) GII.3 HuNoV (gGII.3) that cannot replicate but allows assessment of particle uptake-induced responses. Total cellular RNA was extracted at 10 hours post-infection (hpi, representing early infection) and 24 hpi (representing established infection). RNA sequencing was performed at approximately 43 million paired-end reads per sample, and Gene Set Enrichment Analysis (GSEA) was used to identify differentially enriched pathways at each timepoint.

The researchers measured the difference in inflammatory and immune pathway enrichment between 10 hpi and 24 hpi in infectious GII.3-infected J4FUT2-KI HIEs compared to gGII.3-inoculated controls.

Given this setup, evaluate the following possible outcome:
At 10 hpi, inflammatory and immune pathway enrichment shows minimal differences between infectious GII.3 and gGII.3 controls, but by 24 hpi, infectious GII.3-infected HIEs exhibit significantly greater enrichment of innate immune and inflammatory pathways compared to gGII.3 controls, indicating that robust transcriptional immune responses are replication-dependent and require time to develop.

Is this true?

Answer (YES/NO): YES